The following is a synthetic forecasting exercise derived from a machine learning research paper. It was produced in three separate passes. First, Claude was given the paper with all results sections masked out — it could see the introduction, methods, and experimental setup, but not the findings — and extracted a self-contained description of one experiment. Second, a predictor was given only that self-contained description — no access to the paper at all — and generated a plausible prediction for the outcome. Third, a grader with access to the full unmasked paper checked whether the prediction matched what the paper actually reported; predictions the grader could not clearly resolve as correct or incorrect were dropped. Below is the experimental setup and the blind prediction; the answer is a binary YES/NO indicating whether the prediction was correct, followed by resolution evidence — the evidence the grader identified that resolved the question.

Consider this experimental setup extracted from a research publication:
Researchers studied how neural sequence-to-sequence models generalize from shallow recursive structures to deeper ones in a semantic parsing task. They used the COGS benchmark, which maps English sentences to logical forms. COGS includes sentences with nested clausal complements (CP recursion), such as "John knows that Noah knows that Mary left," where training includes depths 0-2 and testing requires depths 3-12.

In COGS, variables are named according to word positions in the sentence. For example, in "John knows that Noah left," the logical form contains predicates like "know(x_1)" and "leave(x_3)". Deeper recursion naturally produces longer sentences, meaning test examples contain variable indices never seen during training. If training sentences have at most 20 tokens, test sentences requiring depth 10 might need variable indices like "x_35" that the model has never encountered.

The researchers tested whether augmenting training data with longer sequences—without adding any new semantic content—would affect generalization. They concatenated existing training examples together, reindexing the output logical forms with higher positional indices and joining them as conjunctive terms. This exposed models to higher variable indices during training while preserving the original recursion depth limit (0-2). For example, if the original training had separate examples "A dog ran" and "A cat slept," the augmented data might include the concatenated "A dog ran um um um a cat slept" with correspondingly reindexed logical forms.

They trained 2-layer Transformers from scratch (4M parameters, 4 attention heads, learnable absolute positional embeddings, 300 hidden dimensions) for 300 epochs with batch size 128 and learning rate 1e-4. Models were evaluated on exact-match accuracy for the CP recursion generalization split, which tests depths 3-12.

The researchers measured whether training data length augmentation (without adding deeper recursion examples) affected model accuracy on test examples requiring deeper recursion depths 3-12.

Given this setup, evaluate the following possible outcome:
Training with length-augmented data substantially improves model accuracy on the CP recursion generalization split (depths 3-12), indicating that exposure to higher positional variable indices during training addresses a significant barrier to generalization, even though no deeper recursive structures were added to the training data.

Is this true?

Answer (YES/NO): YES